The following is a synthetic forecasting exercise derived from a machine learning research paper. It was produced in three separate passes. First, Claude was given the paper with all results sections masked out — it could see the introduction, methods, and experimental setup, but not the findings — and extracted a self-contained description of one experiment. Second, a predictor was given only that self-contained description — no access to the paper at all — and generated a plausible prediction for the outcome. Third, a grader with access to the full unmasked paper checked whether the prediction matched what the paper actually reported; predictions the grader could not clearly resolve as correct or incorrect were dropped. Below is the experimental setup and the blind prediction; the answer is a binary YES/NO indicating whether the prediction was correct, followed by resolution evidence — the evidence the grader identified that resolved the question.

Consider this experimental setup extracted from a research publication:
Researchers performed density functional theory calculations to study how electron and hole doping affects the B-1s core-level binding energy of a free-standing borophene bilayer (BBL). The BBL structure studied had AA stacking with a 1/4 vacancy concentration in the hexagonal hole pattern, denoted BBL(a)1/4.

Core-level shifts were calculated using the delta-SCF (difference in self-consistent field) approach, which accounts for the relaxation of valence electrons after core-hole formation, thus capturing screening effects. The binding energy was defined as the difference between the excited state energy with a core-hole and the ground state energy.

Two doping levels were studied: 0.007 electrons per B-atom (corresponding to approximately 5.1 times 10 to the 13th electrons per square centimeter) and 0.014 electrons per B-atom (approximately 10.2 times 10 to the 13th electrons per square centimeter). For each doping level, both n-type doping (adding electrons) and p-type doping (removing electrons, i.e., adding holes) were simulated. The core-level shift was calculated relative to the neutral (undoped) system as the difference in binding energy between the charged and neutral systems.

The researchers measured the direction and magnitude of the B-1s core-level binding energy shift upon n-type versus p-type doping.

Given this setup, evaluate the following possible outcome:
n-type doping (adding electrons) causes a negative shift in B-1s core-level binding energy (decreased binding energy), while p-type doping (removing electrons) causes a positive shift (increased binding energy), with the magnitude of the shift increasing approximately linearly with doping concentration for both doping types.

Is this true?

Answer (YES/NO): YES